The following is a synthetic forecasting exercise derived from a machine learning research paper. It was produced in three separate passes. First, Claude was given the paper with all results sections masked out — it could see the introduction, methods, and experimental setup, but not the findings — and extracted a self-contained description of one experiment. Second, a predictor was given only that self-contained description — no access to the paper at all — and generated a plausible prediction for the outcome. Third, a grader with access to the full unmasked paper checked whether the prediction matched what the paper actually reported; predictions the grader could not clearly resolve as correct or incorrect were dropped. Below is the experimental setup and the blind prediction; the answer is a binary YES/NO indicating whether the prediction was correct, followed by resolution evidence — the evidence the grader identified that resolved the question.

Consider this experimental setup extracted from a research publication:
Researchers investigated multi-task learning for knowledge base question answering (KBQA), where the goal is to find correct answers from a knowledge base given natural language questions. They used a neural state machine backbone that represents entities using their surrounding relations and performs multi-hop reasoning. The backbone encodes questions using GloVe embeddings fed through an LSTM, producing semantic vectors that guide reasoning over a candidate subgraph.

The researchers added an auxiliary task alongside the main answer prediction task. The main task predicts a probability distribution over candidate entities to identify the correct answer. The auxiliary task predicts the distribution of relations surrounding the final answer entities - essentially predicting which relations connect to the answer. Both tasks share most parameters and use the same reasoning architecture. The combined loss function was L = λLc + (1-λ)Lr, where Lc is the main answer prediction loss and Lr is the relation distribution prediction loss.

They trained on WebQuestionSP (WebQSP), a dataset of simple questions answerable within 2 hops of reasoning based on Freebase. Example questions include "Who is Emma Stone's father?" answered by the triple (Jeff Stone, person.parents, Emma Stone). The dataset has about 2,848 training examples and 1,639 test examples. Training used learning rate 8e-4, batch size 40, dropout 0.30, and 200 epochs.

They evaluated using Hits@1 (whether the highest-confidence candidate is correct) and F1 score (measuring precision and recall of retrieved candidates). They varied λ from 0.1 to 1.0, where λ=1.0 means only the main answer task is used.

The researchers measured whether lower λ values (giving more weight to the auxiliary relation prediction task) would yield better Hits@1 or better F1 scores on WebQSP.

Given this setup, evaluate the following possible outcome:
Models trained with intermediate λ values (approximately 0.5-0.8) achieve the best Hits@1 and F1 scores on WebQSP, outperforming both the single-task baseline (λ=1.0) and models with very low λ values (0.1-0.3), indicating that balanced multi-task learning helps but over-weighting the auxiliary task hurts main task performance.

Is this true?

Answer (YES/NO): NO